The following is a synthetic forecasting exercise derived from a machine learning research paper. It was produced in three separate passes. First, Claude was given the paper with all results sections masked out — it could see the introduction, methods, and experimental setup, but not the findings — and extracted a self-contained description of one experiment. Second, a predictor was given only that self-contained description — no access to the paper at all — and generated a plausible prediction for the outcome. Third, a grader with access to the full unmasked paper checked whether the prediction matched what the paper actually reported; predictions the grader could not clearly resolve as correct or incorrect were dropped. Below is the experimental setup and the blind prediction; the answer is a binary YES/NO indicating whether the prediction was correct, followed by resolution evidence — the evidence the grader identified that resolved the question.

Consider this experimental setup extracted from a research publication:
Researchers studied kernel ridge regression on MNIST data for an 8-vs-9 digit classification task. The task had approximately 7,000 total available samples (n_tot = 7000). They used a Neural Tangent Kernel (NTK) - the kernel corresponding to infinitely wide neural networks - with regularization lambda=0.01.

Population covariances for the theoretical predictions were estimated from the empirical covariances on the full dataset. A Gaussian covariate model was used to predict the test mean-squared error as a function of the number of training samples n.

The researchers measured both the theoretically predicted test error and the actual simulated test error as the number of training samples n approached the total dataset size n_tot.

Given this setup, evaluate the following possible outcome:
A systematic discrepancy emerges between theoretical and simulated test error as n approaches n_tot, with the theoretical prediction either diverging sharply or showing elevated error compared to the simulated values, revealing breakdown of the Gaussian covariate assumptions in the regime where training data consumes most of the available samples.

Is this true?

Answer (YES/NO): NO